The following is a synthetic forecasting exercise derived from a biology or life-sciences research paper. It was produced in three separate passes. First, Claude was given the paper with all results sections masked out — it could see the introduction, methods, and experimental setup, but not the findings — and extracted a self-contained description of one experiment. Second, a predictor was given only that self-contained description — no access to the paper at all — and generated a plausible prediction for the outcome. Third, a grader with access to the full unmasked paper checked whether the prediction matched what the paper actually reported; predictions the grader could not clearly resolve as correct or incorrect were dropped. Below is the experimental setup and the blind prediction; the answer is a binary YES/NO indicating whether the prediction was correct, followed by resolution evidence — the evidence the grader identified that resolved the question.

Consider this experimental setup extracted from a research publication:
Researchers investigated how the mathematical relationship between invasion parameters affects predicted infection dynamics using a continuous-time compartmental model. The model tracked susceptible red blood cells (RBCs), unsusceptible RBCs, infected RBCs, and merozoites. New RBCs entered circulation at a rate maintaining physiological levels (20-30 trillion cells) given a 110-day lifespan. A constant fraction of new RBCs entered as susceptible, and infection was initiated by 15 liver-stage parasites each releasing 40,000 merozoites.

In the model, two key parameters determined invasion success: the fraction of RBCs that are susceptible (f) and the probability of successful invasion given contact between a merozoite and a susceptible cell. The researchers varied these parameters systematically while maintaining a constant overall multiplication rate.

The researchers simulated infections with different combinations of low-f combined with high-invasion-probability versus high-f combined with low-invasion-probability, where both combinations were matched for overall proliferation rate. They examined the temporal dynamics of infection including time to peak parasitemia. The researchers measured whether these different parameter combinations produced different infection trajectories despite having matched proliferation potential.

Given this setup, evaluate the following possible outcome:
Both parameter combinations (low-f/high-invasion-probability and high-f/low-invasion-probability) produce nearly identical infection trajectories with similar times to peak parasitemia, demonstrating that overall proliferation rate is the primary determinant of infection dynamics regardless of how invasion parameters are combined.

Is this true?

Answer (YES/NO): NO